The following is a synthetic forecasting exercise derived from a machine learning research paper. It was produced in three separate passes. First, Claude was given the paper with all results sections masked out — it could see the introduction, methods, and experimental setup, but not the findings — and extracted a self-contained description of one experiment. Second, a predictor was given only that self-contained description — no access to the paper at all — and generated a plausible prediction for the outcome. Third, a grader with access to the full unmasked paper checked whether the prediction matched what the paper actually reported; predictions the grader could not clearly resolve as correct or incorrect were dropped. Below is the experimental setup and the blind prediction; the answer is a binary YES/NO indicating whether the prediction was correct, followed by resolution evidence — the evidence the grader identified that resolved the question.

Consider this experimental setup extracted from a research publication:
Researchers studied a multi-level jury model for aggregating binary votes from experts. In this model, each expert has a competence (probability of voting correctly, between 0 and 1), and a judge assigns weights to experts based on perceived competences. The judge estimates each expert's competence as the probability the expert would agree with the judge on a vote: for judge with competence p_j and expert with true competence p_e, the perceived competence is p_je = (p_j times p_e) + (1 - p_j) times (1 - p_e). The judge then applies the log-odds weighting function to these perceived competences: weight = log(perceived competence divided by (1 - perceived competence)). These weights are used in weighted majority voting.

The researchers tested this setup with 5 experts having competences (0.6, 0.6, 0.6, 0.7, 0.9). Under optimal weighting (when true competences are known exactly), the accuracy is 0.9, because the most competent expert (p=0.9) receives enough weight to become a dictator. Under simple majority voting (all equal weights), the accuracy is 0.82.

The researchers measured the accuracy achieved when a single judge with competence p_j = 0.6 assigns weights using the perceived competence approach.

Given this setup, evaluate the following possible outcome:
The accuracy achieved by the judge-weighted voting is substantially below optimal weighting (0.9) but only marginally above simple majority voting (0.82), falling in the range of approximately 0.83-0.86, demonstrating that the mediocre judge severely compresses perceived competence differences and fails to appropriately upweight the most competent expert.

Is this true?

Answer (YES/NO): NO